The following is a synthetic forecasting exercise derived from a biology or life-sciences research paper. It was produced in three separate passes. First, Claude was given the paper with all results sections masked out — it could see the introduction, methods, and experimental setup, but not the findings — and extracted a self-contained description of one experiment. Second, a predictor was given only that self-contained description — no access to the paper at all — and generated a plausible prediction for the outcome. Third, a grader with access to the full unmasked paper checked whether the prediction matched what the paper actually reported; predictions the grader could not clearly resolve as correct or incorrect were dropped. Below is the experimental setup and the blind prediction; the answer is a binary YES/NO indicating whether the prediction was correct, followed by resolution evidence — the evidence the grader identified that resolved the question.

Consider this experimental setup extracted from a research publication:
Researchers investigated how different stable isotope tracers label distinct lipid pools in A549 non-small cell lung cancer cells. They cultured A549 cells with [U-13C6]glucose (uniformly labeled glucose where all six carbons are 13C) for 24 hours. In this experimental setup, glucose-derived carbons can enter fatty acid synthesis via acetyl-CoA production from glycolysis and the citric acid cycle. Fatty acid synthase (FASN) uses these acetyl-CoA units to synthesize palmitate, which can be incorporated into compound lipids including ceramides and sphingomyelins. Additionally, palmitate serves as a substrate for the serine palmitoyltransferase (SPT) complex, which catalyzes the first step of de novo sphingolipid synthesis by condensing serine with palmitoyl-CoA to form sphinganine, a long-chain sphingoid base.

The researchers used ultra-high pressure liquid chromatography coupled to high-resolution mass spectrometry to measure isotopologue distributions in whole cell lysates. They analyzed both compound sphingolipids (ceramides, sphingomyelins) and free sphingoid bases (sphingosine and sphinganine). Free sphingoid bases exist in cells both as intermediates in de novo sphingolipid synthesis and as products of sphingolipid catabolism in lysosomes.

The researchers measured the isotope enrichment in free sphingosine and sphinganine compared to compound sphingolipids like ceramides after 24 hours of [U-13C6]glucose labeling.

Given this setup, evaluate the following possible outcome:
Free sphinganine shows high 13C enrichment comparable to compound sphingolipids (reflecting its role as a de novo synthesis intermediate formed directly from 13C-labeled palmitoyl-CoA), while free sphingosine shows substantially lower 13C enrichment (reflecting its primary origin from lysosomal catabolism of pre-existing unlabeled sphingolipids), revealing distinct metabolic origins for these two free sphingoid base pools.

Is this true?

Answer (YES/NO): NO